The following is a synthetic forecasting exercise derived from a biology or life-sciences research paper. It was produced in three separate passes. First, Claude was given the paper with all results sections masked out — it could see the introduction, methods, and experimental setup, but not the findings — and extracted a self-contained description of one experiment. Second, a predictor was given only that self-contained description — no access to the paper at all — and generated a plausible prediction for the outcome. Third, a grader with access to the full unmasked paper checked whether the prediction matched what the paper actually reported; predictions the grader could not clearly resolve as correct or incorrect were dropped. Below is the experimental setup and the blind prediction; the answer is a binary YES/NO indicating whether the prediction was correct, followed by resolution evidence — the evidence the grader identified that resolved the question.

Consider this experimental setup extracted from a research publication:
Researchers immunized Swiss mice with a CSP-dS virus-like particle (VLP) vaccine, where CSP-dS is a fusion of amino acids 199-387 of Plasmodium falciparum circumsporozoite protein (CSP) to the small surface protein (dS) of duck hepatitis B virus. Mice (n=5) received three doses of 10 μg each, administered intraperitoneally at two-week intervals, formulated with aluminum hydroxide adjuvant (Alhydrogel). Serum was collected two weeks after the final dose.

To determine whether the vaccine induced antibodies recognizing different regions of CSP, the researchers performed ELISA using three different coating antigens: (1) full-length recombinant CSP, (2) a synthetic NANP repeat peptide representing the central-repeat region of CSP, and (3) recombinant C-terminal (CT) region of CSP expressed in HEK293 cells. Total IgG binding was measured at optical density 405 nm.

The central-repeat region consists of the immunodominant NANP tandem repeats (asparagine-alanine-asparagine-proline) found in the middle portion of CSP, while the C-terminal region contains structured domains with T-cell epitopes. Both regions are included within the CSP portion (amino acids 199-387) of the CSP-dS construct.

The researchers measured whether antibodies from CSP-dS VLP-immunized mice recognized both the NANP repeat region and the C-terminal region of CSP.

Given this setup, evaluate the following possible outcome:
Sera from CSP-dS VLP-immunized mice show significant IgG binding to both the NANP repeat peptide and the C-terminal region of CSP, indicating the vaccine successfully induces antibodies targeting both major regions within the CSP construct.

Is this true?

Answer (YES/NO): YES